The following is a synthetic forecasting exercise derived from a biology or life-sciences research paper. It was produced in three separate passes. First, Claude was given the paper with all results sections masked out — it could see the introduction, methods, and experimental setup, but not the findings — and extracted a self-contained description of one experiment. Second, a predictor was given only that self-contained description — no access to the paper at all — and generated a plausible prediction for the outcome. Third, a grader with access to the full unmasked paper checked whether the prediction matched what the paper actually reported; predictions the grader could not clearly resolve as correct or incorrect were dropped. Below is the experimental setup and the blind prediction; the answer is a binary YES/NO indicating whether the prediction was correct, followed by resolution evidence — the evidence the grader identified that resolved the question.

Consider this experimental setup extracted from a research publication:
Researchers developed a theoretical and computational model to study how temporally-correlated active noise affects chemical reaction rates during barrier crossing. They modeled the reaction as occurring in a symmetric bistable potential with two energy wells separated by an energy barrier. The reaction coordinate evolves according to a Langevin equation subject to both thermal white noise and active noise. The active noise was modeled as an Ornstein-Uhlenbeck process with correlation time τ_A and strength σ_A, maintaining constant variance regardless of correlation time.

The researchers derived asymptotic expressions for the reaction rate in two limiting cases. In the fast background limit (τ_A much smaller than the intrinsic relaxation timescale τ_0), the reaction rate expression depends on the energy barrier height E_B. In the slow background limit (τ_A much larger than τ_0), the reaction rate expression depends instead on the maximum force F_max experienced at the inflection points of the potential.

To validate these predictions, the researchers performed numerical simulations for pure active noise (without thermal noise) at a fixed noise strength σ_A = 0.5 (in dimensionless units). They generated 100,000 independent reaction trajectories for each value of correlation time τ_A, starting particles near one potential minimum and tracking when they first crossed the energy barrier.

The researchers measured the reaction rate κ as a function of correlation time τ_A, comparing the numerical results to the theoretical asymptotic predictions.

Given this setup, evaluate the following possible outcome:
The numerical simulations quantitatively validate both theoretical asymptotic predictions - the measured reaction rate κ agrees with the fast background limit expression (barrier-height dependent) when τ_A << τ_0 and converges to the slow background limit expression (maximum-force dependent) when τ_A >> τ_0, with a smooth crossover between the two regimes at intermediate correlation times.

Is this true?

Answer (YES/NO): YES